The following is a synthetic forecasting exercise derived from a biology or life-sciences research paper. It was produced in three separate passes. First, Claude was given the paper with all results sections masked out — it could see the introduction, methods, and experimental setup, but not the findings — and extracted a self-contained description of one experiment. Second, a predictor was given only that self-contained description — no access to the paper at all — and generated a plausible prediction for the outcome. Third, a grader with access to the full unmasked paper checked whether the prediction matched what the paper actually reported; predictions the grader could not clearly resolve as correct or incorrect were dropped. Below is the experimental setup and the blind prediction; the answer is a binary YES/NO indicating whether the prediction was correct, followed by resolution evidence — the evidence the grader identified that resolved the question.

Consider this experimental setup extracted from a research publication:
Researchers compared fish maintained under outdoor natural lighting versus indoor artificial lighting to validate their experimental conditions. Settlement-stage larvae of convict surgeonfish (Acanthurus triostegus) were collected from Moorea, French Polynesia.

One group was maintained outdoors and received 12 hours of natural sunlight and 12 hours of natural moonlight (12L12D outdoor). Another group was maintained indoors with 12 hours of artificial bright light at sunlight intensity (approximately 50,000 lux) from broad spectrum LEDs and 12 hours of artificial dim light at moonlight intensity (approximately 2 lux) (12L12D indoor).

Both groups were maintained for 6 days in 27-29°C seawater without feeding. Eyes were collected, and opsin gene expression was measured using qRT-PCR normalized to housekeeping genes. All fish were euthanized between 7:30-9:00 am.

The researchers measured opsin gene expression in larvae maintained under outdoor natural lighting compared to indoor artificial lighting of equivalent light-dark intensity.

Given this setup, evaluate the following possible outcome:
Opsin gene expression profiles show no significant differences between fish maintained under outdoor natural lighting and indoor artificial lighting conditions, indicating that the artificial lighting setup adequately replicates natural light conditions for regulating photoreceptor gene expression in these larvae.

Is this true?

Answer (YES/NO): NO